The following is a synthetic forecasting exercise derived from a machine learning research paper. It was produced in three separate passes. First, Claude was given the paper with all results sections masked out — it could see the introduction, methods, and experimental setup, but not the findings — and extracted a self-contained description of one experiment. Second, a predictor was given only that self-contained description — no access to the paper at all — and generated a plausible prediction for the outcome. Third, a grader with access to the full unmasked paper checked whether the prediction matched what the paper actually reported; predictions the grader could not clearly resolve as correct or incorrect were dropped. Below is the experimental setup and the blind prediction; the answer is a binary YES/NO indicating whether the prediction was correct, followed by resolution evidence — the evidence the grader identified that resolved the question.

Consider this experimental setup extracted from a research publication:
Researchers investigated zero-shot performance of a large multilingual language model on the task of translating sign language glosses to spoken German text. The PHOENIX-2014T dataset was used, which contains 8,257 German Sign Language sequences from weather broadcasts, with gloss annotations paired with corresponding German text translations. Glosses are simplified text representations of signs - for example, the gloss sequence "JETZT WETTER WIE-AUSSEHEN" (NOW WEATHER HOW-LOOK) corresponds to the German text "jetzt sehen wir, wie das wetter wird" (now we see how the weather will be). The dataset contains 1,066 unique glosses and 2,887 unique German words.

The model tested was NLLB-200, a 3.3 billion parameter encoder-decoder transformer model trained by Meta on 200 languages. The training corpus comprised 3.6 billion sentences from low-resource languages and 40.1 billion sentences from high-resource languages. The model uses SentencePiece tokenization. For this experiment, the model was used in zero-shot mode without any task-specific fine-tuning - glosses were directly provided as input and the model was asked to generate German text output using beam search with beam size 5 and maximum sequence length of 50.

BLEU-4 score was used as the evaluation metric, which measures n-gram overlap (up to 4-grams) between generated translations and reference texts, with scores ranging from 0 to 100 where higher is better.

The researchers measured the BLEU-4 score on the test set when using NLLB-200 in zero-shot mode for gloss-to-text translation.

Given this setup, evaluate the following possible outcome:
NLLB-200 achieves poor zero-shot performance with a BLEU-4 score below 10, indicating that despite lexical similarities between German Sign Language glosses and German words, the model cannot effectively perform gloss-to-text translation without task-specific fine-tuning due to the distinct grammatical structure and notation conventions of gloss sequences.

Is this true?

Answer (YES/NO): YES